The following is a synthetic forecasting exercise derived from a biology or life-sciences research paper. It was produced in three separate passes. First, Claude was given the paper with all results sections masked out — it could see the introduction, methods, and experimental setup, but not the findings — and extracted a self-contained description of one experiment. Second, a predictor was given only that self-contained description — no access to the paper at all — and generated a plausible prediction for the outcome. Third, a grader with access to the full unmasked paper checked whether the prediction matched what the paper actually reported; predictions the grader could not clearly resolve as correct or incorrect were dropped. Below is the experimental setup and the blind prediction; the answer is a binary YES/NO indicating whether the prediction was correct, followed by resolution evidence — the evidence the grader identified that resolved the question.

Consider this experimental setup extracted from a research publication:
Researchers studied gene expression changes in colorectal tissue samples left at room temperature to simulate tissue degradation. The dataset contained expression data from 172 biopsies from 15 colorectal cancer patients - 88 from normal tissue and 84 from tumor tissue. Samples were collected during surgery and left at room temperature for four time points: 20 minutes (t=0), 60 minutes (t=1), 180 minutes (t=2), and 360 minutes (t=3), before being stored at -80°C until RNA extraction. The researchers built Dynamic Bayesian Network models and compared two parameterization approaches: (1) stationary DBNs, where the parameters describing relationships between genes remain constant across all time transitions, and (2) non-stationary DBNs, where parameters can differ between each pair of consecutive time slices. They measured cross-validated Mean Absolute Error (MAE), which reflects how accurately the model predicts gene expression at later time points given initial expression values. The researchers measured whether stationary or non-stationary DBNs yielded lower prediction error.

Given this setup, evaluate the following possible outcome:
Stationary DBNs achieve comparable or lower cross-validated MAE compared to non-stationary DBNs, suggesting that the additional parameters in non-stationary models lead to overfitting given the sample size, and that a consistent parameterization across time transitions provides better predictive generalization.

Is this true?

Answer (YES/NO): NO